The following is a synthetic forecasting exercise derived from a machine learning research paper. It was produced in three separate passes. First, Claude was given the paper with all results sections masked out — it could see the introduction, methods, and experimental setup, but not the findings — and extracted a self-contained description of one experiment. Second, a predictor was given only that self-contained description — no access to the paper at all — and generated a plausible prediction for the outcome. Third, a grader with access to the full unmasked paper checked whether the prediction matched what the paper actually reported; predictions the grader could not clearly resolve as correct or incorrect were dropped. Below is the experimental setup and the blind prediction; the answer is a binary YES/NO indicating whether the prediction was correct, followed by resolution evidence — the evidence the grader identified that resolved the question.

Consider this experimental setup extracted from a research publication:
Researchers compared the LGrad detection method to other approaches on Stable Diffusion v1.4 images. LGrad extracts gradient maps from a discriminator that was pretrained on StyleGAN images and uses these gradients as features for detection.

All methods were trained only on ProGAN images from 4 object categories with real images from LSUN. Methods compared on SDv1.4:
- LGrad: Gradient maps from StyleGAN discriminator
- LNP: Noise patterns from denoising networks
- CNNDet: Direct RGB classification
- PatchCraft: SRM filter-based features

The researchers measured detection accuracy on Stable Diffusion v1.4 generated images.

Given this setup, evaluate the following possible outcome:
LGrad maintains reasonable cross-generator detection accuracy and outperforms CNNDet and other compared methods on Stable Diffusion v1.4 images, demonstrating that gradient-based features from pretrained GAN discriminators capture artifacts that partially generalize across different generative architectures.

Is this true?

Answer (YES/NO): NO